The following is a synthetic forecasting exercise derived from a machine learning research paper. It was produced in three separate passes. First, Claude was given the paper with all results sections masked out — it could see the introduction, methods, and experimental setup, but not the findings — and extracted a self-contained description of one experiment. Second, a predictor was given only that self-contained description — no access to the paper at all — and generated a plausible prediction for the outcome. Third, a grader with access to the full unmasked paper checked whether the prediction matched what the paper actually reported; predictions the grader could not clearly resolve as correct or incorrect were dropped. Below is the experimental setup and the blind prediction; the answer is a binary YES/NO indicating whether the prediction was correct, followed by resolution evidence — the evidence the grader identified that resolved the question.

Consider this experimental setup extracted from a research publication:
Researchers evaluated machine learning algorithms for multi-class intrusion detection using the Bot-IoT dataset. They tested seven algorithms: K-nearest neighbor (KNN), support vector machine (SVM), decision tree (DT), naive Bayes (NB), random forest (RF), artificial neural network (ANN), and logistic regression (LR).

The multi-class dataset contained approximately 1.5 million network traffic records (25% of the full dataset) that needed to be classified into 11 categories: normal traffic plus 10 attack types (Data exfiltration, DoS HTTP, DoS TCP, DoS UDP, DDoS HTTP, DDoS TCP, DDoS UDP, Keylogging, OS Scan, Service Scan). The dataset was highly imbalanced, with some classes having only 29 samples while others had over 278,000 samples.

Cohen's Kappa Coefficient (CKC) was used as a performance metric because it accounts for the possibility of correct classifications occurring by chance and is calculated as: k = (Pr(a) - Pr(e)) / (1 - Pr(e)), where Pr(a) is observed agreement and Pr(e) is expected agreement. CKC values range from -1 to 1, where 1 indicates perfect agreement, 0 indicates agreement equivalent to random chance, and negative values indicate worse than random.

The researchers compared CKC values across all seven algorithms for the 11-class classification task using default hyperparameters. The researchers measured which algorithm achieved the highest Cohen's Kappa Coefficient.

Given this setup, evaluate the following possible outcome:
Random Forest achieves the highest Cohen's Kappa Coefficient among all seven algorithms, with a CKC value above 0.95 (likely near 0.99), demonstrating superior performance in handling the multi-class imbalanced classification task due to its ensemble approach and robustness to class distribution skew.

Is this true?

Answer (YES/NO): NO